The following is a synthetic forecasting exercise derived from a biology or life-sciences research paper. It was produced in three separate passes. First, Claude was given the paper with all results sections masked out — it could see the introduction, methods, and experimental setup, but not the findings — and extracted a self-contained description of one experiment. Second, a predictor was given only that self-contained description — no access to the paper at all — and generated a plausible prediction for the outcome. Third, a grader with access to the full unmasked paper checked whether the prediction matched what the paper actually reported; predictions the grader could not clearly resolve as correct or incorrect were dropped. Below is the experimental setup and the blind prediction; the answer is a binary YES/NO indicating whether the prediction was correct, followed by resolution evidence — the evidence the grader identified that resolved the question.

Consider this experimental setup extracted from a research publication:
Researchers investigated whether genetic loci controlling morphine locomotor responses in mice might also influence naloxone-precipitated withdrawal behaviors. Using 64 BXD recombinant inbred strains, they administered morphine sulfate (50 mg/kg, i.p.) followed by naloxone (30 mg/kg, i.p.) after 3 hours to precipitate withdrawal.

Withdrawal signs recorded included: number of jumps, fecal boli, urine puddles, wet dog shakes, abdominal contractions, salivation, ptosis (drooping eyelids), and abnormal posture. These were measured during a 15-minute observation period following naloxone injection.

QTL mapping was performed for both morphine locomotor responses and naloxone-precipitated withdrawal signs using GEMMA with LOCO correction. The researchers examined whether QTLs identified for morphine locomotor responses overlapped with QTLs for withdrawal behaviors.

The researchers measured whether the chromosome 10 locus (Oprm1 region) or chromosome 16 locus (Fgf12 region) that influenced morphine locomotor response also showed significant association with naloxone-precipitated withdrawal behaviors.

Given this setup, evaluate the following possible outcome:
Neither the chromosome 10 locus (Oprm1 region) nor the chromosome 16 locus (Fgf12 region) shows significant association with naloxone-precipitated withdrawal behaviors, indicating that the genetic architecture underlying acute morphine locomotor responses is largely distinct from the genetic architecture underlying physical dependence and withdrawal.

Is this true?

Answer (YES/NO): NO